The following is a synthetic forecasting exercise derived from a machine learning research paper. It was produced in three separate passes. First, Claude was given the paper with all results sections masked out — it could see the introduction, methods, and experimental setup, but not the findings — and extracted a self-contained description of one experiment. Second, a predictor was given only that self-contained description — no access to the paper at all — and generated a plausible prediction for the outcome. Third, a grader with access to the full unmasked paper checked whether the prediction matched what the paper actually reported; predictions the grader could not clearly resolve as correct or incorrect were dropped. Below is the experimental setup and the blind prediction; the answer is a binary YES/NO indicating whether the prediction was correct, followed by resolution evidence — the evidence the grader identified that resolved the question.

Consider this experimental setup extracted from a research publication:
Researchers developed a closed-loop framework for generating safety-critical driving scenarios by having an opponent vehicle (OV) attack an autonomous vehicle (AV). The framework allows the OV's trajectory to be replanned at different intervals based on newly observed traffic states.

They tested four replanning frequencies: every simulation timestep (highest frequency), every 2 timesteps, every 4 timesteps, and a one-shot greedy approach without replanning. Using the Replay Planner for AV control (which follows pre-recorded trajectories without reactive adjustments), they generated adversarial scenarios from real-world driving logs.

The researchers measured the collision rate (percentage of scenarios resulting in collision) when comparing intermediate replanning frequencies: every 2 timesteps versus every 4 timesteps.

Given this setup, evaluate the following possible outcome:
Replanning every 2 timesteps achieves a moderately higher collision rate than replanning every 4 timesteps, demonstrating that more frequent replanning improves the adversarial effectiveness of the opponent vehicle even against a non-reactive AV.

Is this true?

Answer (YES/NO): YES